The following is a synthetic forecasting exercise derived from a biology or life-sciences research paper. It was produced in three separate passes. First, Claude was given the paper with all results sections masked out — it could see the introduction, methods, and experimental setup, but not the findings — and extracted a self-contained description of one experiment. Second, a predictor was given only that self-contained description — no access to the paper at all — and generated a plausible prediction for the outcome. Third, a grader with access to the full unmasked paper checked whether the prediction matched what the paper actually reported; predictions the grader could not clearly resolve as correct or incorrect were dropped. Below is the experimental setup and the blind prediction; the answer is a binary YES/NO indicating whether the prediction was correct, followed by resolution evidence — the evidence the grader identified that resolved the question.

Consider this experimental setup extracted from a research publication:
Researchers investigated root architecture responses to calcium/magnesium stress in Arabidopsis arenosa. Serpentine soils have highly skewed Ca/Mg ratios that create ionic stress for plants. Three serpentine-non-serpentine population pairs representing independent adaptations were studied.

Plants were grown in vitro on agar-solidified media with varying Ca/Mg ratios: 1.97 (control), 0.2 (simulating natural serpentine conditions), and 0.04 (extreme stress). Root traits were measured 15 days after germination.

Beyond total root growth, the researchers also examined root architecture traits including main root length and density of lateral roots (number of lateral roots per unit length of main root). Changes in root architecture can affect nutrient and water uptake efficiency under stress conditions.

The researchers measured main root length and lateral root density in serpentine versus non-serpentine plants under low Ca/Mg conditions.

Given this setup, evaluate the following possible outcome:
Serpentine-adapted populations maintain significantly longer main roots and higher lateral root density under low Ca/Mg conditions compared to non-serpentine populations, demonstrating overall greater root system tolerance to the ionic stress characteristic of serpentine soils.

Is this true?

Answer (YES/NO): NO